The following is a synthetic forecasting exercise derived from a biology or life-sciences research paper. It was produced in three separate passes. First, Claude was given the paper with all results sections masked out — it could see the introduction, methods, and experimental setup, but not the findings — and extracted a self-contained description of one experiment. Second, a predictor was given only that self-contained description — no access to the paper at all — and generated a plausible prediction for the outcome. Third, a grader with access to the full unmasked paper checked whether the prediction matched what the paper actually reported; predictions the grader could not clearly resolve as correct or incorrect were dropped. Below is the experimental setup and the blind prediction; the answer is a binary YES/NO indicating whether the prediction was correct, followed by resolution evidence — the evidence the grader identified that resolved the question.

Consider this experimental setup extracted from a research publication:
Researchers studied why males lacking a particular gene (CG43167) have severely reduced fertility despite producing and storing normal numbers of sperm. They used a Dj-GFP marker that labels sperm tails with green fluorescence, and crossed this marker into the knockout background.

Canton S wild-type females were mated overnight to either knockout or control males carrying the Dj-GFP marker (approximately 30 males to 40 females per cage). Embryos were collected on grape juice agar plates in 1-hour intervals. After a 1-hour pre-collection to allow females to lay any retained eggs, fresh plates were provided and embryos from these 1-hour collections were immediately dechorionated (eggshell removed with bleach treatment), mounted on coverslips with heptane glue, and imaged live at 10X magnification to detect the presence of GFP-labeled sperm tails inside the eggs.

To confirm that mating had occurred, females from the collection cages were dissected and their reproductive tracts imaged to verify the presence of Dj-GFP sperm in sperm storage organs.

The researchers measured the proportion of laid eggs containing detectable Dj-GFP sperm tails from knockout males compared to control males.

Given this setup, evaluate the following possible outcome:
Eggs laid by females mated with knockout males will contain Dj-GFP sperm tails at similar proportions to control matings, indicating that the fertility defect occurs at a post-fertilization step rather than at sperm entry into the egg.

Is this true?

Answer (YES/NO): NO